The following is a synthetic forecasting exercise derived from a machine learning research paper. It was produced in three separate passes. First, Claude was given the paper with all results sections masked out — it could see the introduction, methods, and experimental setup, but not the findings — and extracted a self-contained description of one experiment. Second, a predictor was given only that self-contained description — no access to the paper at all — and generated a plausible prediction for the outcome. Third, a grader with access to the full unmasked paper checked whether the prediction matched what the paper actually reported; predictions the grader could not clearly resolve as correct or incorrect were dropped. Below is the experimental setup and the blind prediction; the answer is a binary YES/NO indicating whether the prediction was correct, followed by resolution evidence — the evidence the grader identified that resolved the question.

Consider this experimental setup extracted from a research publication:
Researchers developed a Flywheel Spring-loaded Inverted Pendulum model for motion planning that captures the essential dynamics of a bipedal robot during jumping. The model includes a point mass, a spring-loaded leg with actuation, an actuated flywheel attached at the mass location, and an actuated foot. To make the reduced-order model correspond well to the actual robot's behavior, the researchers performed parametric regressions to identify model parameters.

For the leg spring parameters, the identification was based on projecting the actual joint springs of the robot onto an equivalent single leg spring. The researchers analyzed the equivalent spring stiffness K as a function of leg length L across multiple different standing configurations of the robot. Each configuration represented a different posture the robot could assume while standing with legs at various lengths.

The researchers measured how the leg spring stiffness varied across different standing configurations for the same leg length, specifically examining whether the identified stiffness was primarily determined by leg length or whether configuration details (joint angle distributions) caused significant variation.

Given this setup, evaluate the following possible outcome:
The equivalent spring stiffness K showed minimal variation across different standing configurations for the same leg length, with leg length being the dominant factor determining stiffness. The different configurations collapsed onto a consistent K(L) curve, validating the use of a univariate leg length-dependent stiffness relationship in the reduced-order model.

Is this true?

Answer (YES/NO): YES